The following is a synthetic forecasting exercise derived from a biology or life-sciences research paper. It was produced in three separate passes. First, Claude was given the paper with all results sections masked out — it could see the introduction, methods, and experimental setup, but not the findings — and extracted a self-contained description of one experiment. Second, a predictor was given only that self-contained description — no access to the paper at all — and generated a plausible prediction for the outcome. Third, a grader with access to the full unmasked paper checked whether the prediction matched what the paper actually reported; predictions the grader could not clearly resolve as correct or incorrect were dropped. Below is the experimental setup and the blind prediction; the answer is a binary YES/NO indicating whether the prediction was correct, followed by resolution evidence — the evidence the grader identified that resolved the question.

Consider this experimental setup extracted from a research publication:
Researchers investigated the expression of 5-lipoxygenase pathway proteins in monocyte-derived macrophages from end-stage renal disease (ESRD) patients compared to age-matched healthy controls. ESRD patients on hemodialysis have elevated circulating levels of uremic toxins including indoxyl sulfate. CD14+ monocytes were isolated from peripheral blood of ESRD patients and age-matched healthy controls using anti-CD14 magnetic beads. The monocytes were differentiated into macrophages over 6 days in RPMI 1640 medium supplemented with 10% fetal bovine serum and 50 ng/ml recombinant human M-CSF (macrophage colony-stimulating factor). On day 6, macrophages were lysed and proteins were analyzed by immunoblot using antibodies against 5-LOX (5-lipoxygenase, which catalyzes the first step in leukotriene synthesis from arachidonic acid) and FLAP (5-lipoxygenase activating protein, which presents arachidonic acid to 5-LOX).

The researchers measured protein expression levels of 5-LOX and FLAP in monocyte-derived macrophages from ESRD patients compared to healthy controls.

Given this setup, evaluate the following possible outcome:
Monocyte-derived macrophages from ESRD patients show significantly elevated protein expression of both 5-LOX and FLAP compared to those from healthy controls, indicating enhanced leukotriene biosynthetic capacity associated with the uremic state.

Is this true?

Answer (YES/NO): NO